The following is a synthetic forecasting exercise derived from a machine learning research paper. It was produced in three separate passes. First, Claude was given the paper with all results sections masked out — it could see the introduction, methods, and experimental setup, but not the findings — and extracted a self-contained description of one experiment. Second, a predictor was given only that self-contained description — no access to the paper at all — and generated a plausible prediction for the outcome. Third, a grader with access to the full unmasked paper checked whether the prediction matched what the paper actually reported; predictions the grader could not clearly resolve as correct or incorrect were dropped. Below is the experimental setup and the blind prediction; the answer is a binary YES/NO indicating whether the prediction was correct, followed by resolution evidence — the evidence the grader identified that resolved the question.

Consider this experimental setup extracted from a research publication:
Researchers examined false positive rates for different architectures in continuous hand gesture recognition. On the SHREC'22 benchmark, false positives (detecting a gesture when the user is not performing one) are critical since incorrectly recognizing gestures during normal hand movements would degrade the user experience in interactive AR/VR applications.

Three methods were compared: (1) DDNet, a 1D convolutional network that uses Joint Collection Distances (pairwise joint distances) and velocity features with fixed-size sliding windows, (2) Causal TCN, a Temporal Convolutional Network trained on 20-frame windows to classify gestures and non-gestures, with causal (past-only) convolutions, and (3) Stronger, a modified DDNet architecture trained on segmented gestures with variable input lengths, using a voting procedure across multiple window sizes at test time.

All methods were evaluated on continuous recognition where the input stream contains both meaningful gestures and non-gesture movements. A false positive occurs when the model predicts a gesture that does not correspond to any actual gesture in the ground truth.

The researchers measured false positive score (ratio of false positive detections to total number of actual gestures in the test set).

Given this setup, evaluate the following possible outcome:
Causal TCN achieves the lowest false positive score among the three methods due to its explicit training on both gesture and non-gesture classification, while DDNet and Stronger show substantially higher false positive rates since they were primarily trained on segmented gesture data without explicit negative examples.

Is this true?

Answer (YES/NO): NO